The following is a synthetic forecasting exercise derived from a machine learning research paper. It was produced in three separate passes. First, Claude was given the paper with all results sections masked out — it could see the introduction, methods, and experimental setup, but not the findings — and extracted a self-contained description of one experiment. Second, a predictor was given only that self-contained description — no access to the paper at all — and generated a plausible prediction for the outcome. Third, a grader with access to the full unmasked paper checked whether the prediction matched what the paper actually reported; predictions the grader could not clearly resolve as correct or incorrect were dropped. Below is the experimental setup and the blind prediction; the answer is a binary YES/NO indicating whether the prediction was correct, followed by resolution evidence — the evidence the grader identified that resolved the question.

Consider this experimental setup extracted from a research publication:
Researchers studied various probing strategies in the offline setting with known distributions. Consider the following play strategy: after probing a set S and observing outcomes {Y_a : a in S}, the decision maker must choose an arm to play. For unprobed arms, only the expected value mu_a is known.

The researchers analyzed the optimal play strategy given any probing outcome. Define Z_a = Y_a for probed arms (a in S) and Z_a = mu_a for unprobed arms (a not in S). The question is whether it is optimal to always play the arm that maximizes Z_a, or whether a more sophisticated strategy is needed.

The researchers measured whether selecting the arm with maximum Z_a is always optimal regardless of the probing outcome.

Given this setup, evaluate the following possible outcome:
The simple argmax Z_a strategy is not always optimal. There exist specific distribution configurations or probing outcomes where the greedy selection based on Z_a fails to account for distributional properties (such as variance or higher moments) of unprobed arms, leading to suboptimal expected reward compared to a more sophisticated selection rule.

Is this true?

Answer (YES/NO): NO